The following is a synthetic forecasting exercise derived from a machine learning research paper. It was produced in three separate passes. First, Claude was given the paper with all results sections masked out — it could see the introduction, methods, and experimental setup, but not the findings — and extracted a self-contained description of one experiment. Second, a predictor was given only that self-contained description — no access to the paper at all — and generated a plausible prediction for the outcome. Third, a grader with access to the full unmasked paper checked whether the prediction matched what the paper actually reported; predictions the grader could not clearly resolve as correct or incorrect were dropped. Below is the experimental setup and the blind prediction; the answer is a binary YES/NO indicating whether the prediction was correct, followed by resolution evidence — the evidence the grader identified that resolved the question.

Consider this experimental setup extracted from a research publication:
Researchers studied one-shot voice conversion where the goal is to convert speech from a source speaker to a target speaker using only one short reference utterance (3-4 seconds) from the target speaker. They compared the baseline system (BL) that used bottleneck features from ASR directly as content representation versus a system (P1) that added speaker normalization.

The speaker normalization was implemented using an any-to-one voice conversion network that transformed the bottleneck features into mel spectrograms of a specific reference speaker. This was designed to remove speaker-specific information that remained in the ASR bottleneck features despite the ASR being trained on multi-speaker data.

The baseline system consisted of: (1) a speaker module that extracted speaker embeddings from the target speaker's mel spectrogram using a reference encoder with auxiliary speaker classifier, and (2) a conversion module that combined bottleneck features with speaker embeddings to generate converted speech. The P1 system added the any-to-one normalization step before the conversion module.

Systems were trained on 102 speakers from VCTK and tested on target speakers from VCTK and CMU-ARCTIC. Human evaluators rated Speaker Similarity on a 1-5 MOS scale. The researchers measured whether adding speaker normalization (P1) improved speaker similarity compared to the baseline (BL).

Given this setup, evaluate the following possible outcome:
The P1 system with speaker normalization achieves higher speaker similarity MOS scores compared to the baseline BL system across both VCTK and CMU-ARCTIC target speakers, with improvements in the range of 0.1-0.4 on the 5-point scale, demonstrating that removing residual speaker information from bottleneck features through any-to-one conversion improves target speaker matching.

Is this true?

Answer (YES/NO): YES